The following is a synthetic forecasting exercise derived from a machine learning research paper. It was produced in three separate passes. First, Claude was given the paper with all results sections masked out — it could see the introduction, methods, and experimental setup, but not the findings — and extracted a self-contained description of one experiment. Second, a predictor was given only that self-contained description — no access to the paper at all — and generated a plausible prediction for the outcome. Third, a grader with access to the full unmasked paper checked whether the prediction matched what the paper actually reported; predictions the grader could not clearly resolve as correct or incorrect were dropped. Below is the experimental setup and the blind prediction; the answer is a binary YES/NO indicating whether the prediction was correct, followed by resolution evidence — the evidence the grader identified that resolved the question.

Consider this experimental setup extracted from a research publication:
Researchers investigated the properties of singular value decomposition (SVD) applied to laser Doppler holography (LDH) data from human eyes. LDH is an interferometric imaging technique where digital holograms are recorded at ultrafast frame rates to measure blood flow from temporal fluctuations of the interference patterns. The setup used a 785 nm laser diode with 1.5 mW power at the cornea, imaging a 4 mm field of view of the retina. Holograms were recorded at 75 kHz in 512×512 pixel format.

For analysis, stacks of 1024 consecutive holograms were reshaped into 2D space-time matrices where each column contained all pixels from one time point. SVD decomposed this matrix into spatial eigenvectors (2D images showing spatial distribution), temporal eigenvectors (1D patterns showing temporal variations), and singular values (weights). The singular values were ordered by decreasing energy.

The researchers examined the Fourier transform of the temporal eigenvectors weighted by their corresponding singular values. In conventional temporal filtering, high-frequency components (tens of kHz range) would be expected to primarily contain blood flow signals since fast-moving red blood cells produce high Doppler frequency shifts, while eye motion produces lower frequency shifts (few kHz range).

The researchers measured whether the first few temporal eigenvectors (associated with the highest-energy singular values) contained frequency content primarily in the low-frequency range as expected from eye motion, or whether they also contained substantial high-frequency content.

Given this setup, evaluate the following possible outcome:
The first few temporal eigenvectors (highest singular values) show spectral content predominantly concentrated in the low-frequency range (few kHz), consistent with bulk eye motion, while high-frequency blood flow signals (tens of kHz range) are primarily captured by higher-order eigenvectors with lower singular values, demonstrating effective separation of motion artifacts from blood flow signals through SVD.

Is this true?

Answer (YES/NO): NO